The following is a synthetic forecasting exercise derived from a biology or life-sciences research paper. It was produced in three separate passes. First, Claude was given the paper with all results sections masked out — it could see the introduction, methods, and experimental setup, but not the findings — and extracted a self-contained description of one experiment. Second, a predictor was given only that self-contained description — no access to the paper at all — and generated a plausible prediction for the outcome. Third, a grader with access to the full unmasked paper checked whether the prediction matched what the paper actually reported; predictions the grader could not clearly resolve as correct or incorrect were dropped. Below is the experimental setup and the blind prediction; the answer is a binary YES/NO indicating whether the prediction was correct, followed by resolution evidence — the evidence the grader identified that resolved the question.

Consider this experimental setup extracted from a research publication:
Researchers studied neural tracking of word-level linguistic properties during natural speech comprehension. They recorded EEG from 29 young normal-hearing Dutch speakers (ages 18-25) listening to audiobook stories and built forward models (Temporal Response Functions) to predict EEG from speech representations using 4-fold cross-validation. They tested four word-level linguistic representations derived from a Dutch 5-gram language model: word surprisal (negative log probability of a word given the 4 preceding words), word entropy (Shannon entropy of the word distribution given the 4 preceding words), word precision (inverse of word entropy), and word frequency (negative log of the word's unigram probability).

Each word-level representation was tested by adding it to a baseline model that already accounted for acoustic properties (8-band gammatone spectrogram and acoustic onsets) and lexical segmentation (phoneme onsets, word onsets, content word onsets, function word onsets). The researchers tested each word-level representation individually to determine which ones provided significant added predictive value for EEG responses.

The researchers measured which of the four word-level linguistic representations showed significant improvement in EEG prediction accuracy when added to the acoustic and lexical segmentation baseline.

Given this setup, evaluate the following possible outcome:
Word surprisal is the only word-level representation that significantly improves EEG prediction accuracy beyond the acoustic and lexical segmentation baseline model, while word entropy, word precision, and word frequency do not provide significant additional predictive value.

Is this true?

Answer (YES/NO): NO